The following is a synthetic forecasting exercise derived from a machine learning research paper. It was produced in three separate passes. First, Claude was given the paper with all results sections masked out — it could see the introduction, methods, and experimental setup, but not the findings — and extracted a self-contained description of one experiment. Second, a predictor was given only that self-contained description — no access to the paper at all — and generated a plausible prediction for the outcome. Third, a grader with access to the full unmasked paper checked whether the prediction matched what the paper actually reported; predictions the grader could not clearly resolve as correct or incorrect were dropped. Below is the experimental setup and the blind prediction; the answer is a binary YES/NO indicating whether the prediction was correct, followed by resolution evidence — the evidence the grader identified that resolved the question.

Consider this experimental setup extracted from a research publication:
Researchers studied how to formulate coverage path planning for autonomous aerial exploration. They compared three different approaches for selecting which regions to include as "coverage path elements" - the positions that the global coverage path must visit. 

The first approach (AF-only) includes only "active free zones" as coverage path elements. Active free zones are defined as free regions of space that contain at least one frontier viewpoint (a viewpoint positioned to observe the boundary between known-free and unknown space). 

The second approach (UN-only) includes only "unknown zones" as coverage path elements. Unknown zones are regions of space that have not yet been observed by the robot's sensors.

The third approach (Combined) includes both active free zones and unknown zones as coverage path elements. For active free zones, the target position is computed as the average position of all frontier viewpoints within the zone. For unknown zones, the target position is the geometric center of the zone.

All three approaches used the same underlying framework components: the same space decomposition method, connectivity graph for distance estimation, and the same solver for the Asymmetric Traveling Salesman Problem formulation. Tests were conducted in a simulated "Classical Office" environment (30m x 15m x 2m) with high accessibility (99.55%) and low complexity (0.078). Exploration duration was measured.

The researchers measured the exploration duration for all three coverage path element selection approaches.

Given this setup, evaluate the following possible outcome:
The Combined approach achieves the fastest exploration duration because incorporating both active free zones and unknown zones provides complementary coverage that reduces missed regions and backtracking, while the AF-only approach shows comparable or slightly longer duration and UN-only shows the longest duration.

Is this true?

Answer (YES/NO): YES